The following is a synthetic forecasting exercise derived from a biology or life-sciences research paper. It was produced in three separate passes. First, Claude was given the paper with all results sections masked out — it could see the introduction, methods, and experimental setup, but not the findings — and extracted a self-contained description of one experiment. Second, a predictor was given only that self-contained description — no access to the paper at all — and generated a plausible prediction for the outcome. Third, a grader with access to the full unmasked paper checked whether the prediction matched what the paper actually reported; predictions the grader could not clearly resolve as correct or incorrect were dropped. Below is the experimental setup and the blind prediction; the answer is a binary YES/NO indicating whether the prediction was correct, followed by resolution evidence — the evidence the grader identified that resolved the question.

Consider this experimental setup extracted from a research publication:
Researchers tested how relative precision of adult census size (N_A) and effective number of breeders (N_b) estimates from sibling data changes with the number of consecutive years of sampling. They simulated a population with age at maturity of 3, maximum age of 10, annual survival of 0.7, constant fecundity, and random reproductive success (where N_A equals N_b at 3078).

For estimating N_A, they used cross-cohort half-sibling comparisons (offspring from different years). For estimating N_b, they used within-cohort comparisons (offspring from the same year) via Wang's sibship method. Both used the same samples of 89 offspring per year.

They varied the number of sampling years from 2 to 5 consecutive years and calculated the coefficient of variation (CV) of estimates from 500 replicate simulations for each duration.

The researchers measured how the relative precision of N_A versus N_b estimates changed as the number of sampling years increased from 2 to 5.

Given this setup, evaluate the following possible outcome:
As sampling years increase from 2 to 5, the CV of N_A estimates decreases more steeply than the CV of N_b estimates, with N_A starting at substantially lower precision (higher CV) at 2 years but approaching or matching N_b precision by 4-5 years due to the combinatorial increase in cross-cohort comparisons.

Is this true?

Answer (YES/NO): NO